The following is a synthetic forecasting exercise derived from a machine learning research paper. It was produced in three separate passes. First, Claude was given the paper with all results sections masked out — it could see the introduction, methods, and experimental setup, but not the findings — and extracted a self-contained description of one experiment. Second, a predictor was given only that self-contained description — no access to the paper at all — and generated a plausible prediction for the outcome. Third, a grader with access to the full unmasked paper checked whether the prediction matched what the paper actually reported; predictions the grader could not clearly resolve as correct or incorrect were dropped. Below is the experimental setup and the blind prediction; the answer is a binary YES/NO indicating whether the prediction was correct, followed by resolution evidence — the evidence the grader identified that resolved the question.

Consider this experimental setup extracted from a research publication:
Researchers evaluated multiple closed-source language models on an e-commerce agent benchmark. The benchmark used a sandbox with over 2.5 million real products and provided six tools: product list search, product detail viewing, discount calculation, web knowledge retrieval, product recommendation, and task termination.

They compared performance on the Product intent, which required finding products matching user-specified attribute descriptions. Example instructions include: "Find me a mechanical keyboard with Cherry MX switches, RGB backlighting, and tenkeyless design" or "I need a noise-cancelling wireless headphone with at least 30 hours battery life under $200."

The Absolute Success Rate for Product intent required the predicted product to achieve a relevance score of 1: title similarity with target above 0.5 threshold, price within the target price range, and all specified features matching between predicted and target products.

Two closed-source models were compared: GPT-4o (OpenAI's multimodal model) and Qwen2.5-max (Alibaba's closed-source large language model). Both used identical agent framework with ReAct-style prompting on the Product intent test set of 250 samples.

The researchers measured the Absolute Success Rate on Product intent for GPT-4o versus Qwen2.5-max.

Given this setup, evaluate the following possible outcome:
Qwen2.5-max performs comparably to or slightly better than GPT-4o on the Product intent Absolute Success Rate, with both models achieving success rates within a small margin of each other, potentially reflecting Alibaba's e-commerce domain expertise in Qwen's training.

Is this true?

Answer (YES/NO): NO